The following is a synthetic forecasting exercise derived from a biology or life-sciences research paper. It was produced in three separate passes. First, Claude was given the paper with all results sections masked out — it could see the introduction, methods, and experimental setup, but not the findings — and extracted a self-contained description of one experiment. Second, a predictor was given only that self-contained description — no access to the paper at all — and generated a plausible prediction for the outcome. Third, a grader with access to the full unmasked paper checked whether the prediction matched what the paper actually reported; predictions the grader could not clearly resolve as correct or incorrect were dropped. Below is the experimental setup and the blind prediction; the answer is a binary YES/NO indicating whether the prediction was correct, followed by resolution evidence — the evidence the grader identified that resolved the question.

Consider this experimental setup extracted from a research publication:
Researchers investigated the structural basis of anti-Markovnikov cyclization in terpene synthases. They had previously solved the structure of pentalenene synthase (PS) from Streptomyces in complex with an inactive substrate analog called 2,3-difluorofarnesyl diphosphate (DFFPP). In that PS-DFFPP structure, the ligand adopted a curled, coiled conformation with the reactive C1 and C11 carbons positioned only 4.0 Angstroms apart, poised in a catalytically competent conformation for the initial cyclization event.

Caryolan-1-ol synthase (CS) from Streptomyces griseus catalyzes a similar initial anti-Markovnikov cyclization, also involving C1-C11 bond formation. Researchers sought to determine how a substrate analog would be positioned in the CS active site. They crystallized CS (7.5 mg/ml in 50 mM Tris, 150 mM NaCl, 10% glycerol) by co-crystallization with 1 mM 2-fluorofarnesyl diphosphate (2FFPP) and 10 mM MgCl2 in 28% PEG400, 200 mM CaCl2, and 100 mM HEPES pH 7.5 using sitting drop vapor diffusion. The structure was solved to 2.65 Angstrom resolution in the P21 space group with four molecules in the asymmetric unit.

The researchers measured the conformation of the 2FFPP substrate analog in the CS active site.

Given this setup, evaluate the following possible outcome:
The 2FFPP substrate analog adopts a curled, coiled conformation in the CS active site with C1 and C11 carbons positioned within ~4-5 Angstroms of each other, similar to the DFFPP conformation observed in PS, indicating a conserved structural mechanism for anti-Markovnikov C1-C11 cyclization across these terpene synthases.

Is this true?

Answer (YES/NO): NO